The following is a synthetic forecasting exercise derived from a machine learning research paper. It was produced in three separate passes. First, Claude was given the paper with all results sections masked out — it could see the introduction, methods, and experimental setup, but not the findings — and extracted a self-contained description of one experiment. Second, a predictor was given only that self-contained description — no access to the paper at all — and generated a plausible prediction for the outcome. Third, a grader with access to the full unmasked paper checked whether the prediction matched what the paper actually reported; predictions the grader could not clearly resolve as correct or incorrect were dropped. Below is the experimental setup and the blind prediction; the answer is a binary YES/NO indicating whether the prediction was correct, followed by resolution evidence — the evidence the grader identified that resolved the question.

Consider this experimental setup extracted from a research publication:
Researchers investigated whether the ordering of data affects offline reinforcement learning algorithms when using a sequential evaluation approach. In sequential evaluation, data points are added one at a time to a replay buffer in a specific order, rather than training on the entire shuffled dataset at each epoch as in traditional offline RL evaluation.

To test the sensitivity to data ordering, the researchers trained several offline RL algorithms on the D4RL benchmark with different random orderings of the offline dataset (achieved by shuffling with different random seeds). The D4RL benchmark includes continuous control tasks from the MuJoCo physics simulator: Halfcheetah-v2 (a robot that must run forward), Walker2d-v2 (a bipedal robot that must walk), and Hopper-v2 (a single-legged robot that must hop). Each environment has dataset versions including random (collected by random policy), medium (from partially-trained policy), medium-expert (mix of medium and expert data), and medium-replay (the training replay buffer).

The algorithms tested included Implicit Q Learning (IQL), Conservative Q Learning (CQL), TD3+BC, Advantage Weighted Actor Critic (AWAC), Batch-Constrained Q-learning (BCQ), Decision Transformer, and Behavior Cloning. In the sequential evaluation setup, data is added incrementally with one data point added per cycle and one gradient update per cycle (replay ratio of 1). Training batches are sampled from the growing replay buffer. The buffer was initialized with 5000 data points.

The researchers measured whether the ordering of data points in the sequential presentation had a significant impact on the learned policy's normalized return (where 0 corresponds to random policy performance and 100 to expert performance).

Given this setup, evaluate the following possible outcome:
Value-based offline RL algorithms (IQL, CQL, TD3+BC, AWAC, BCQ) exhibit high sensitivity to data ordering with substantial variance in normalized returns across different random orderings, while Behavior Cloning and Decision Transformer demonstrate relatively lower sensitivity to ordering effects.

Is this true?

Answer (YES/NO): NO